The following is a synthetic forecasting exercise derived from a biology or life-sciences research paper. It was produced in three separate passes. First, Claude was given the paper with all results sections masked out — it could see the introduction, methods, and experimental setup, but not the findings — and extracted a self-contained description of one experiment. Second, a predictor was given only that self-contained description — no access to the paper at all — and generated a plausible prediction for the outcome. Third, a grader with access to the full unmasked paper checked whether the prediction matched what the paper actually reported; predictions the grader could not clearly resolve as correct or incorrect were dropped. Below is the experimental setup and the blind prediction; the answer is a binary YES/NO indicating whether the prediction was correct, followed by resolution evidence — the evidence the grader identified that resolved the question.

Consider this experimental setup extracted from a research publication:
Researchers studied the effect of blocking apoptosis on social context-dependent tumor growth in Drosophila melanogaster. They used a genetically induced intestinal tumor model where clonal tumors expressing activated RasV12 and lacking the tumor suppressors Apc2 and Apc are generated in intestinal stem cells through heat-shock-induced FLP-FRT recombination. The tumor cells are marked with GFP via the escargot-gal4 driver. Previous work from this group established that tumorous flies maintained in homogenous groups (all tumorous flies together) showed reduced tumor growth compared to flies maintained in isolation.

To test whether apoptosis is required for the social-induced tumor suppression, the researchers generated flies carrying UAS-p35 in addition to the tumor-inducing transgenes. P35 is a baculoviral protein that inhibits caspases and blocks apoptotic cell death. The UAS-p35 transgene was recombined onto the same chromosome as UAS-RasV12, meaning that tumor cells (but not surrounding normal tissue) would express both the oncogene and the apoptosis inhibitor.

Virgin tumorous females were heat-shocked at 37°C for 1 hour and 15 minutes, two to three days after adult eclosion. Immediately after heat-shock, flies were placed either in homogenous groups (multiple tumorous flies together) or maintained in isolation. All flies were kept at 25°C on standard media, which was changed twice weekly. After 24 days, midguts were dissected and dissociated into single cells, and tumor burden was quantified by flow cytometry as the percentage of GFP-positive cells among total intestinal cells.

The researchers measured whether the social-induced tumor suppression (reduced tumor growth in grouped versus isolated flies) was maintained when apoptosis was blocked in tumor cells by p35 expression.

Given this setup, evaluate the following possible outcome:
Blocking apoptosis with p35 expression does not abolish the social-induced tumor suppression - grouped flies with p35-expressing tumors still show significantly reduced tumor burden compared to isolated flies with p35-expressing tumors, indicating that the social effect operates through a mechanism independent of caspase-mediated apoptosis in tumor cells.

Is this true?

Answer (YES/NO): NO